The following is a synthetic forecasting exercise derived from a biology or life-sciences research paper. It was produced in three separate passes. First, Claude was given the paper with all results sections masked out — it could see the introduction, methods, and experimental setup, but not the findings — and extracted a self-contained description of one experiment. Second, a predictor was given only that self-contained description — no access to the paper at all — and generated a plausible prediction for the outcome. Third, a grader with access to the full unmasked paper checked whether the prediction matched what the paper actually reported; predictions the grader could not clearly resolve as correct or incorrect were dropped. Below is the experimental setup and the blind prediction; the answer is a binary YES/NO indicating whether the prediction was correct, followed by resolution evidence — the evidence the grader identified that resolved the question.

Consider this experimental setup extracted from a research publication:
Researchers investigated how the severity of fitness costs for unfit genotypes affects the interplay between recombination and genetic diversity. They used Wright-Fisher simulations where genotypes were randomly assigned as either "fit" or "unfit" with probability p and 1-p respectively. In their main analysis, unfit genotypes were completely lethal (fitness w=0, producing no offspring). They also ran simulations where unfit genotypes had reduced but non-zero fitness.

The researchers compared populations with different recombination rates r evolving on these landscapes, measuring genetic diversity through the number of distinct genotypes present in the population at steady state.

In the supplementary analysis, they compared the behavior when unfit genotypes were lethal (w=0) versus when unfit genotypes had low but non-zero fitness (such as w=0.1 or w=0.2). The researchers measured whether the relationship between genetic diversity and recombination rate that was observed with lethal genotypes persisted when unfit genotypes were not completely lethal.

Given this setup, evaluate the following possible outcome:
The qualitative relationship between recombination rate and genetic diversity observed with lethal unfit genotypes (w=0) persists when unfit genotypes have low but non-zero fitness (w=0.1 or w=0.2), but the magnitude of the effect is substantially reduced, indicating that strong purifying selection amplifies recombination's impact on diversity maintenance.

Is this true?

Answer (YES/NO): YES